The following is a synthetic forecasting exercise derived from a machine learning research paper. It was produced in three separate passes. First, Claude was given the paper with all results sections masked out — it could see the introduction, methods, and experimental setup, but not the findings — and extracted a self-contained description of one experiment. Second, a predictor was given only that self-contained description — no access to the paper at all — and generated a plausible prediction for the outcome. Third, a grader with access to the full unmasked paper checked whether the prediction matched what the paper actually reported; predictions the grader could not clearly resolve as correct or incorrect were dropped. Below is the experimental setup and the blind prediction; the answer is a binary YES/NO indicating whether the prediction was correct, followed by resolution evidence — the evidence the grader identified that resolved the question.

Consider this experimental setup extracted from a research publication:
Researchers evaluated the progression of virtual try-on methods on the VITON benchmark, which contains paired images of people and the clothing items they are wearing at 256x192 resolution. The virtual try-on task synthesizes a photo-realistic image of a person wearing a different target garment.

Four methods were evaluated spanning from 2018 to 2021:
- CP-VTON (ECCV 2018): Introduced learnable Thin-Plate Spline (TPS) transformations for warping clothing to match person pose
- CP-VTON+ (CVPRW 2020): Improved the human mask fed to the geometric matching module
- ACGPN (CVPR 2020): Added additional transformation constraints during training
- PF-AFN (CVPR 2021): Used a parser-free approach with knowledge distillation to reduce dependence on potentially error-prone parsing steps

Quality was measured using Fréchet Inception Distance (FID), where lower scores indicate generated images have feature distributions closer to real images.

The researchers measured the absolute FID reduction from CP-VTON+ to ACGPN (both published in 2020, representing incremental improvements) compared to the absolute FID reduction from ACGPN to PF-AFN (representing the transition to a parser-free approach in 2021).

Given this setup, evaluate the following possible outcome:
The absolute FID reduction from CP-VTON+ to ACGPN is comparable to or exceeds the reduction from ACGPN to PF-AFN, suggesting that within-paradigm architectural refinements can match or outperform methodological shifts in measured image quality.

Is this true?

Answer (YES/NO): NO